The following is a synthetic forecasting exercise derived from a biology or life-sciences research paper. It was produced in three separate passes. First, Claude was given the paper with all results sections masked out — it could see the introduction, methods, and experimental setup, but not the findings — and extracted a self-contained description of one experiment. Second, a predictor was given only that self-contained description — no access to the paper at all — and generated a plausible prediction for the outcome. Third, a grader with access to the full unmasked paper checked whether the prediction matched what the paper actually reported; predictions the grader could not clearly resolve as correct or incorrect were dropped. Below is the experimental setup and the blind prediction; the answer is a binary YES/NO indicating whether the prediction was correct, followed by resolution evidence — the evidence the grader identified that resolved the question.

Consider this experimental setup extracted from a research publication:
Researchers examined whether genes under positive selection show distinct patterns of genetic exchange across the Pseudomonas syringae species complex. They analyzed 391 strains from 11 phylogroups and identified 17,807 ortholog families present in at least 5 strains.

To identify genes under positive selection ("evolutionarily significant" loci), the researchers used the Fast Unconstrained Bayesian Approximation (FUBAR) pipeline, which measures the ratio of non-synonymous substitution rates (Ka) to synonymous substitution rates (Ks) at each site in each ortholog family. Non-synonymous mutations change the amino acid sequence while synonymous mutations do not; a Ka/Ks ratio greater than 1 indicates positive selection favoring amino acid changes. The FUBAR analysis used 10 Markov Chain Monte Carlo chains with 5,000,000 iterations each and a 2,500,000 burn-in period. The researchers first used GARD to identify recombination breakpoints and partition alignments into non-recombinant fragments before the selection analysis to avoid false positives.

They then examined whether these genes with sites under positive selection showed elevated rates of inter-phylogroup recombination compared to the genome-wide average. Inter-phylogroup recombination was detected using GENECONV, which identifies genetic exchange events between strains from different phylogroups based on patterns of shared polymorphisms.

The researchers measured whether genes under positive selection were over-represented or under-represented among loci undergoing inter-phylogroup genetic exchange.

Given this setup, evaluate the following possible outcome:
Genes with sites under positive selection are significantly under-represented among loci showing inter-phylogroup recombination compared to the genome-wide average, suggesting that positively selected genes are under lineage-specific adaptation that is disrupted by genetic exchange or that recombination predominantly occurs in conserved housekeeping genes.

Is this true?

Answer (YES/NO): NO